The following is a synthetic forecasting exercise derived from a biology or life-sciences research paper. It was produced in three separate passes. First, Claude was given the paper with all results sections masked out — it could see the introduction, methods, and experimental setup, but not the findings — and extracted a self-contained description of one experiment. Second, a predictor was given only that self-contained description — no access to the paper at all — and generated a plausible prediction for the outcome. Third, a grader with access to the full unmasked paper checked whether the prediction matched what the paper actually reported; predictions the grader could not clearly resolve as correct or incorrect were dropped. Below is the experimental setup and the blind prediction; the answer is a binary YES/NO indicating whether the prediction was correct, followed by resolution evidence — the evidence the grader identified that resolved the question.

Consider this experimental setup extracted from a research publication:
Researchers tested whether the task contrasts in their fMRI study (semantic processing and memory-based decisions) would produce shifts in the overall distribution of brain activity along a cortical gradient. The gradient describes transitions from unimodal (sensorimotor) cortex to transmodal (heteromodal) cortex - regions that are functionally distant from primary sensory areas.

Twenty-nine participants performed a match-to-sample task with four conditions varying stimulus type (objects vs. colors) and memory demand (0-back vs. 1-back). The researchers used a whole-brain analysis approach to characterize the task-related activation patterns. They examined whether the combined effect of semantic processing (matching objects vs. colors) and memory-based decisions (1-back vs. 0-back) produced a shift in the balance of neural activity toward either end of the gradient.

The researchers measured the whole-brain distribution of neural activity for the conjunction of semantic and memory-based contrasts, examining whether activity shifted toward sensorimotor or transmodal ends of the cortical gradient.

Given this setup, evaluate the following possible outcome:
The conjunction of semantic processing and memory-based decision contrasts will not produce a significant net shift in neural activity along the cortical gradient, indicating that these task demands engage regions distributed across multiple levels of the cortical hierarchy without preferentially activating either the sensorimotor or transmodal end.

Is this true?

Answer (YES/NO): NO